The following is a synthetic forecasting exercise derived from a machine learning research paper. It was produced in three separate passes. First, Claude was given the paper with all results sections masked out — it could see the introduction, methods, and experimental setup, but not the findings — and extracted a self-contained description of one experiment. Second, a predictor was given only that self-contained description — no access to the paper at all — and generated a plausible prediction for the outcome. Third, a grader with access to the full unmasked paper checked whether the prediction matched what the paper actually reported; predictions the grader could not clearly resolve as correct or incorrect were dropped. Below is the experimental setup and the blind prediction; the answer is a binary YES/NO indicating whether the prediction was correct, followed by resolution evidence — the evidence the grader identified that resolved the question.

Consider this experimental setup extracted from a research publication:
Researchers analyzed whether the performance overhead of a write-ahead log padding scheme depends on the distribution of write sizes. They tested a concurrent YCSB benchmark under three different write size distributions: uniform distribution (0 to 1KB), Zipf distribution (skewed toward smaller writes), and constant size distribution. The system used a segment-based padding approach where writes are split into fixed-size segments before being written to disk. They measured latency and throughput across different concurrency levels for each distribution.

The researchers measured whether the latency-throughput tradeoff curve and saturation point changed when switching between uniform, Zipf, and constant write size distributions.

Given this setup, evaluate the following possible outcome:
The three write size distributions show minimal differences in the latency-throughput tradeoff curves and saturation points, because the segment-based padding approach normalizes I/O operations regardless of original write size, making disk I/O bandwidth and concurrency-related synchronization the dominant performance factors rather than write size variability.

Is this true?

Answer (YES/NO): YES